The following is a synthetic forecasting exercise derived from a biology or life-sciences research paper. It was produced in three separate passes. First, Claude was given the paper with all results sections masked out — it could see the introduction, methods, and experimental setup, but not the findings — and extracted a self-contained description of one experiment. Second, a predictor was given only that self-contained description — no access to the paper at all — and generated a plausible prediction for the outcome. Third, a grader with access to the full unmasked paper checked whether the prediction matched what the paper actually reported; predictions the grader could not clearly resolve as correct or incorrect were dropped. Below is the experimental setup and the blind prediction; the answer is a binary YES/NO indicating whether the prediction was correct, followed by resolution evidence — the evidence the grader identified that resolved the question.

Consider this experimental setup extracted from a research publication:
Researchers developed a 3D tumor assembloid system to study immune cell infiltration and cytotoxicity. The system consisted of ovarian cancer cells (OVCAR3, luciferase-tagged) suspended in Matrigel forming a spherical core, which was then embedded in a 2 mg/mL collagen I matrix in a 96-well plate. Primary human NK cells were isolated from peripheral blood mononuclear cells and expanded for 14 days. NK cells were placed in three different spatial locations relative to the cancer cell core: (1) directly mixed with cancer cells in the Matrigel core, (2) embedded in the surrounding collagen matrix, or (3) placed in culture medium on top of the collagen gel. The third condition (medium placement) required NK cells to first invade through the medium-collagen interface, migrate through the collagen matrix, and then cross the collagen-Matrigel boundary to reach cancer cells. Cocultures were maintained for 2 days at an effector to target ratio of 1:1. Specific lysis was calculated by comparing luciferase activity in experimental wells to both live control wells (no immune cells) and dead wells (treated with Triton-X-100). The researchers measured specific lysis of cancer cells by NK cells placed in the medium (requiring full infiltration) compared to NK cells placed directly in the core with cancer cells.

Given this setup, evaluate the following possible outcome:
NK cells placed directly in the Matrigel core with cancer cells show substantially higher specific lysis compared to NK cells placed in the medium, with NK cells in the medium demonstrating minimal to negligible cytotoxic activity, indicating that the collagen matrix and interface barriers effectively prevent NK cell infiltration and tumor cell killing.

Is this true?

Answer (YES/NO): NO